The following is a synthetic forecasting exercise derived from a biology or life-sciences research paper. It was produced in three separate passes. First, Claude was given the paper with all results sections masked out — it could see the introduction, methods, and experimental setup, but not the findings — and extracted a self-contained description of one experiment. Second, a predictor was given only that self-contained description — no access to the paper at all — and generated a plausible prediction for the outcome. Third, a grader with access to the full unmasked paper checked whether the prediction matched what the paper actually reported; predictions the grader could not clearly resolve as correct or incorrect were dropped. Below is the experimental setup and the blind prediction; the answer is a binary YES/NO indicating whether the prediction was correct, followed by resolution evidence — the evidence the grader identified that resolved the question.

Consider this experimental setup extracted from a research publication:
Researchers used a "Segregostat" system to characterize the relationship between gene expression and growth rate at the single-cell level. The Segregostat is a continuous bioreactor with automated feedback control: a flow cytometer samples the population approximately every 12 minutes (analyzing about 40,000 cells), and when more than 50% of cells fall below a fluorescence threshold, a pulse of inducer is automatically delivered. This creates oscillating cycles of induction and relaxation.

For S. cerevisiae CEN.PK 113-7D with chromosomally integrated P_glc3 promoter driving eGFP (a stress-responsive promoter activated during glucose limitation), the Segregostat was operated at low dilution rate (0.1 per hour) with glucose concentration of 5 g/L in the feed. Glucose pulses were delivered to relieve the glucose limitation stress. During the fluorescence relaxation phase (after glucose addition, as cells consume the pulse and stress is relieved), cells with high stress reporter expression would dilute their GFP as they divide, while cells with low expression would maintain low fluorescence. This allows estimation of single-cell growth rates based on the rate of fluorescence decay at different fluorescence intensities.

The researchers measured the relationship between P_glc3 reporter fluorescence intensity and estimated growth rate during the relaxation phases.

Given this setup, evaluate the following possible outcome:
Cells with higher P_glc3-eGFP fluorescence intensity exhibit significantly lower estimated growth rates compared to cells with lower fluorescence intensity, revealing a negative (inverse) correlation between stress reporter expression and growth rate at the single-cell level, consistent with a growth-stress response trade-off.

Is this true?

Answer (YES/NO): YES